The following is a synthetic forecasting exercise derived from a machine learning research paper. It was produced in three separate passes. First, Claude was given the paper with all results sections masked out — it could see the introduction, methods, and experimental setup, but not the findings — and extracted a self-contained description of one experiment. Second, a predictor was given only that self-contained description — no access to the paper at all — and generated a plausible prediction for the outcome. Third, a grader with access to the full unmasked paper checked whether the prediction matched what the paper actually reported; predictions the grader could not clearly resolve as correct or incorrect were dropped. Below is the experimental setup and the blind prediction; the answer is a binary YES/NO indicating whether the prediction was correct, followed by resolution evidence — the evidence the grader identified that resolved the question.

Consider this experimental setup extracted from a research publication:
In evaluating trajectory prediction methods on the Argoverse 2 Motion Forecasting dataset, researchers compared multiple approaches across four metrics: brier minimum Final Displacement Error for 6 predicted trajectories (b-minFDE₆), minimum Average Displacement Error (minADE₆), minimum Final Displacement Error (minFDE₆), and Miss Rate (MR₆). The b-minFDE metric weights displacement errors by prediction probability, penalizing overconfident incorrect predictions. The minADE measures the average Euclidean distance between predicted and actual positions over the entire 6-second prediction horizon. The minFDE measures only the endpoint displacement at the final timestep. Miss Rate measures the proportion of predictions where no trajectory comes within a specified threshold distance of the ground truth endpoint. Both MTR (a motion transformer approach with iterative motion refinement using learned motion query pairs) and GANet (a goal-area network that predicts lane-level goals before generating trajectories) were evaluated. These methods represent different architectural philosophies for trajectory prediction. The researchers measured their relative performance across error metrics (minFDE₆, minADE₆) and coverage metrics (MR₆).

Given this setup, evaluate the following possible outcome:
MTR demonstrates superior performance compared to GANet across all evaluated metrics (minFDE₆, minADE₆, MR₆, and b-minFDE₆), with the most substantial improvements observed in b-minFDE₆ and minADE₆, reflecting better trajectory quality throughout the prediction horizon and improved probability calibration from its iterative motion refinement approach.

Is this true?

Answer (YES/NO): NO